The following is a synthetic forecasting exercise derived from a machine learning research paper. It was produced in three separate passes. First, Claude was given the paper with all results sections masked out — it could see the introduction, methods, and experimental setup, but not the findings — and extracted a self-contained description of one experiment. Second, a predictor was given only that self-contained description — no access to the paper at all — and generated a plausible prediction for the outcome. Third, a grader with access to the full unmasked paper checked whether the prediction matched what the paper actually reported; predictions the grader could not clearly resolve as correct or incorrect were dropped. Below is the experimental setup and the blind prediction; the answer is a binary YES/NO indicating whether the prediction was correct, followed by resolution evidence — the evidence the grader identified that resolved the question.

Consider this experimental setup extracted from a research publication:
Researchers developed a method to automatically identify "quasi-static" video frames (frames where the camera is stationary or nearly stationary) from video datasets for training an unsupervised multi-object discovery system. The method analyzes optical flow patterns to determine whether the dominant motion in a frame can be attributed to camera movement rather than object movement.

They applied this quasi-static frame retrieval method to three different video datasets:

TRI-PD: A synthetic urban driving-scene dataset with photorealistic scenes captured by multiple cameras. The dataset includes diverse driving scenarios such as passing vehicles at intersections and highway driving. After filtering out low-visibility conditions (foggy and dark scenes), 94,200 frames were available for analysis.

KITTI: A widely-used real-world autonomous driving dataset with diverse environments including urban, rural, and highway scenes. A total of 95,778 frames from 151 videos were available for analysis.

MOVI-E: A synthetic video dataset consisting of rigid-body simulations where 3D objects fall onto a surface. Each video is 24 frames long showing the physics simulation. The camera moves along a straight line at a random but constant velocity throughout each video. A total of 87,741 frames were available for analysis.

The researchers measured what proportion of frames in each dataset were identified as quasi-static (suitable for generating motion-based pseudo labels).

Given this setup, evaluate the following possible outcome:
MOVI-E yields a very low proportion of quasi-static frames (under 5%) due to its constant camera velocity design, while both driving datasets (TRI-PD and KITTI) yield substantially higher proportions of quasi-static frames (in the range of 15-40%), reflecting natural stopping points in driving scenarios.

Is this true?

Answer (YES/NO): NO